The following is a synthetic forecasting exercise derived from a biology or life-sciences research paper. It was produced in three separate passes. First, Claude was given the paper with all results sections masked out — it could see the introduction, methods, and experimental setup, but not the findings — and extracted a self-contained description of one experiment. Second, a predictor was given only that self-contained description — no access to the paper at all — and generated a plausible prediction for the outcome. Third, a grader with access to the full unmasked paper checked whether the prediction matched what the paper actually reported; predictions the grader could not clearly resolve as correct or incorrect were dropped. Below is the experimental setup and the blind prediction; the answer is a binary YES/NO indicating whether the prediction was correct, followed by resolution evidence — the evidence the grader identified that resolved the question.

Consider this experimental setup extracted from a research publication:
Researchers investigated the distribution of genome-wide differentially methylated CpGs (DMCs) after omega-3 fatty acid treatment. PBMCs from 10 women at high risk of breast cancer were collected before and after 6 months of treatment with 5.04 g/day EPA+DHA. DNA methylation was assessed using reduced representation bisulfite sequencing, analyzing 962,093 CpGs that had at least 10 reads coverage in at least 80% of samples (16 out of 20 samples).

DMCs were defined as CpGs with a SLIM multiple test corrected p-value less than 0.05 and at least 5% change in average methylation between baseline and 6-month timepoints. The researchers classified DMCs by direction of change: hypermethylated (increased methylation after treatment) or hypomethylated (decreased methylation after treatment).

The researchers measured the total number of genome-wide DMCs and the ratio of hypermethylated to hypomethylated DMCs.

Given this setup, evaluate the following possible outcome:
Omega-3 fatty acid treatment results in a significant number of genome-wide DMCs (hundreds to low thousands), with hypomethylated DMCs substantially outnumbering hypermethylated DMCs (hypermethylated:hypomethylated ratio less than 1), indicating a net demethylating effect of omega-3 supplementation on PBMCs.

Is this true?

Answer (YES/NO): NO